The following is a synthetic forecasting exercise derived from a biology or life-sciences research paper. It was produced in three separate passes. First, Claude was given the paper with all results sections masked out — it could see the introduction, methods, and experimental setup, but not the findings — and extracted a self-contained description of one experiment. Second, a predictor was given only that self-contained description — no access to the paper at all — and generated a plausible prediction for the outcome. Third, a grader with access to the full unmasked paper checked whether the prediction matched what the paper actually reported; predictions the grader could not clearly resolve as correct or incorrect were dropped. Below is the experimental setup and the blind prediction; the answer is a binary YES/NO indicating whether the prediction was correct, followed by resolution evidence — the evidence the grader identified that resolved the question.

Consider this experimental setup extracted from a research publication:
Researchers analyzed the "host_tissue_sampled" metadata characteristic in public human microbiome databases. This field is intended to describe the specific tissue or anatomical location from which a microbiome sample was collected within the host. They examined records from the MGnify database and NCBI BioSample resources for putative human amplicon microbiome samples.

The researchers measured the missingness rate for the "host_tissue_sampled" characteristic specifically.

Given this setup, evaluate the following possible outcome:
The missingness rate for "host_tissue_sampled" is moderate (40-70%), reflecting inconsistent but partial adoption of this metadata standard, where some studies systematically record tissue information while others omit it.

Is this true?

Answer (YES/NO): NO